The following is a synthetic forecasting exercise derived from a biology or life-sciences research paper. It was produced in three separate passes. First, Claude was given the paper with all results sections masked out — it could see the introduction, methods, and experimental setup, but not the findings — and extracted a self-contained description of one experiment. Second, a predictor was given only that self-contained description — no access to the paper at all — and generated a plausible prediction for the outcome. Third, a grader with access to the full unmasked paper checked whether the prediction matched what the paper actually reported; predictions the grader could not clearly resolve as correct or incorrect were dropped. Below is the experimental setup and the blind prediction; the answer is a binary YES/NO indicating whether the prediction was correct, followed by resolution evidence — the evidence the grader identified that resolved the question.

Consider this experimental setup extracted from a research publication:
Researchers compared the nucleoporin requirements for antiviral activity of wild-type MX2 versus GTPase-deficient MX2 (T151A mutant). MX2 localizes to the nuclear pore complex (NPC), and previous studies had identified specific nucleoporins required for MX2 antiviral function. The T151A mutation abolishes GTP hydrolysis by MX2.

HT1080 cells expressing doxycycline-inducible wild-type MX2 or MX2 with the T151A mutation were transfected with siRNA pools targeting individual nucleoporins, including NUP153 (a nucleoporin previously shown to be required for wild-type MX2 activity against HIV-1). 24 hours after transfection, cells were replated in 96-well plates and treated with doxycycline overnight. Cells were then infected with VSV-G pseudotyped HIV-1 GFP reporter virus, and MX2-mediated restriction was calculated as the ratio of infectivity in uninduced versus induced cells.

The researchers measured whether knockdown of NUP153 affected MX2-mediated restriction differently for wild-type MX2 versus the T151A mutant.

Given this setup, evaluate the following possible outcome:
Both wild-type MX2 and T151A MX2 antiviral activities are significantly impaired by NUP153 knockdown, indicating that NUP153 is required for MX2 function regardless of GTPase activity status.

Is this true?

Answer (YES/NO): YES